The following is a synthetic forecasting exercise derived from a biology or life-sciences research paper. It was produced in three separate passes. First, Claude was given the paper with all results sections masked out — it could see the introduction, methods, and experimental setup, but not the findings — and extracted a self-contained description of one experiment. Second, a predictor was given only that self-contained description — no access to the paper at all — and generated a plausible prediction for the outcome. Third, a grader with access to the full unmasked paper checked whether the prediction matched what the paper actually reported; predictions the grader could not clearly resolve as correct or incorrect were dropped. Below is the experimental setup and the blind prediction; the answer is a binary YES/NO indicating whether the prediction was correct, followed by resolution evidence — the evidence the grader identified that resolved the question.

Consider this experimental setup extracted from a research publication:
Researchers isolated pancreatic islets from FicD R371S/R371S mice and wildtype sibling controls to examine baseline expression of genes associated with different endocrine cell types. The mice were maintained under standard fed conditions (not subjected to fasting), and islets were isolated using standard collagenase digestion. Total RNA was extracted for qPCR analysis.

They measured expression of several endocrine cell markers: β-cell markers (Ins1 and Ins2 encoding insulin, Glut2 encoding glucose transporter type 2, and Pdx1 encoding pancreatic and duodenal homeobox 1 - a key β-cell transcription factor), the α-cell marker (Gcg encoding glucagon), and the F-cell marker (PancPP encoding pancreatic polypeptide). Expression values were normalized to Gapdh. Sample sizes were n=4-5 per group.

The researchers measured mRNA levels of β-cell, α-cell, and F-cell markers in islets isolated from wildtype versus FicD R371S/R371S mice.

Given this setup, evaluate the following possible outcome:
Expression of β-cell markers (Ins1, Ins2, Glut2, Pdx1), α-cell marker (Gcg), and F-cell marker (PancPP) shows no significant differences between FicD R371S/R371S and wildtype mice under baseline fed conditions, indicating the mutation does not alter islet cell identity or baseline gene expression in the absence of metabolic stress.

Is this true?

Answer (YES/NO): NO